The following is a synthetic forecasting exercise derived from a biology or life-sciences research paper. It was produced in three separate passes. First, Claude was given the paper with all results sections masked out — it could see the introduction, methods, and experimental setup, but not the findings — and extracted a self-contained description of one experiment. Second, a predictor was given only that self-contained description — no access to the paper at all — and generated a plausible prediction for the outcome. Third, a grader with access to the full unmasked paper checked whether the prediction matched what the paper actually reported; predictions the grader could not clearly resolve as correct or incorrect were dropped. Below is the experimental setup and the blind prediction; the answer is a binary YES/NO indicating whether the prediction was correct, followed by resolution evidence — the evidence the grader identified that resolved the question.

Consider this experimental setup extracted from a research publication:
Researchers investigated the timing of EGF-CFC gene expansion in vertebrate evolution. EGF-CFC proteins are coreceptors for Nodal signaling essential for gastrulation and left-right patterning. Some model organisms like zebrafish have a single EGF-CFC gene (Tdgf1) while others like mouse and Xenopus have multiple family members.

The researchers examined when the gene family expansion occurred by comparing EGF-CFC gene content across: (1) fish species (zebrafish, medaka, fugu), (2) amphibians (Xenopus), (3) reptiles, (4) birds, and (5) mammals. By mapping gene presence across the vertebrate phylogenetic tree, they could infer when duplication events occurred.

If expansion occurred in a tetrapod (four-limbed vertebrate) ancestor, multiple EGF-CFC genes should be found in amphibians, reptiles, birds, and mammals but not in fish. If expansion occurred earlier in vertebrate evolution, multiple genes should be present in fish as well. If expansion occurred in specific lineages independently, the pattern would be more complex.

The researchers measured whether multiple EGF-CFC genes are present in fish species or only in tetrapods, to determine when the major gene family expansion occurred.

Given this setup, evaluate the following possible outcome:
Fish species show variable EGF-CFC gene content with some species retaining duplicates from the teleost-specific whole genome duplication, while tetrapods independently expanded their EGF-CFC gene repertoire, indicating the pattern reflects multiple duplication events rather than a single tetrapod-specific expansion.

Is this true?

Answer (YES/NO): NO